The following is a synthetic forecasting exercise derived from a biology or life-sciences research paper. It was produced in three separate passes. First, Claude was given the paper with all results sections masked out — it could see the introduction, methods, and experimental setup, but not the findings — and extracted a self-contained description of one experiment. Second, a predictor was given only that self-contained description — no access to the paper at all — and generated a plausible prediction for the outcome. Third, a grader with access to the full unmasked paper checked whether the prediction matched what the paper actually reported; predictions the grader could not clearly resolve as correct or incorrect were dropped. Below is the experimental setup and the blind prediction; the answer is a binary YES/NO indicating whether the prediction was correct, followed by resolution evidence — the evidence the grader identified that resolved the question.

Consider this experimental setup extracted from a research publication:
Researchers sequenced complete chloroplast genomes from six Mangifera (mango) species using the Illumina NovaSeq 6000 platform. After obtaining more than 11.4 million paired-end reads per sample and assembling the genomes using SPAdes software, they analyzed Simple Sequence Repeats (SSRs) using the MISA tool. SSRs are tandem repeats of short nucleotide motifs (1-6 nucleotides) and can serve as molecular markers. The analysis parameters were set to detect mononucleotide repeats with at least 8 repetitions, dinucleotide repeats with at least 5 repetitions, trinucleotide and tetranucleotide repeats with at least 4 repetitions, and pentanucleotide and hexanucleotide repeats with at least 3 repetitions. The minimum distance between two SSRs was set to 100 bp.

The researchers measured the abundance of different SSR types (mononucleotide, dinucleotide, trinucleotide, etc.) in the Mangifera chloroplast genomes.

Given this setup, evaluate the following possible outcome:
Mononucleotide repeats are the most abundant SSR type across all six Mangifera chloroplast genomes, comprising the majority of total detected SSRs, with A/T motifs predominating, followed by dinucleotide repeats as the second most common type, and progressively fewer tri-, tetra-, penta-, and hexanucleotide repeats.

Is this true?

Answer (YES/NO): NO